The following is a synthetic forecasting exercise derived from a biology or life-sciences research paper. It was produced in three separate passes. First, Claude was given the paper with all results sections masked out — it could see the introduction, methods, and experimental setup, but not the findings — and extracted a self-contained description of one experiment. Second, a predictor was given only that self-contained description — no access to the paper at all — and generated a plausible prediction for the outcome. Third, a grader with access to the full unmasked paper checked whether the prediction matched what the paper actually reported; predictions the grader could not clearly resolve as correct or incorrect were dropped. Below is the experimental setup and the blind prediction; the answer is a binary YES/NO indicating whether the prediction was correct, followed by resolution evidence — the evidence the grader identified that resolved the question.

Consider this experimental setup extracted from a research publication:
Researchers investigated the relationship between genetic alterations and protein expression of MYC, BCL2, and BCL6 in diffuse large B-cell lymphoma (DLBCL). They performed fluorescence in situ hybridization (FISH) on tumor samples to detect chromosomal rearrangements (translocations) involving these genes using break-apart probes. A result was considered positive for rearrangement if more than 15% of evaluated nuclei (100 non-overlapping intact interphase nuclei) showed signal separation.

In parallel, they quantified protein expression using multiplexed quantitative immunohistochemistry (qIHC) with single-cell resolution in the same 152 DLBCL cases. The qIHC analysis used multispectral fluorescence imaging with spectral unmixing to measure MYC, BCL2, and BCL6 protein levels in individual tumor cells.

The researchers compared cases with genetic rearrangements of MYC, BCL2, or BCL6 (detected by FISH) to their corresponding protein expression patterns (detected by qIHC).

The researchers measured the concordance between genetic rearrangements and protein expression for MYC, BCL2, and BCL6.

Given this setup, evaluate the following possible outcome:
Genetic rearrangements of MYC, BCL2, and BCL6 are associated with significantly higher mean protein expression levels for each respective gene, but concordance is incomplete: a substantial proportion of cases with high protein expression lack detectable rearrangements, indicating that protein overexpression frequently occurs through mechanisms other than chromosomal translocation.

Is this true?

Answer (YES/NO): NO